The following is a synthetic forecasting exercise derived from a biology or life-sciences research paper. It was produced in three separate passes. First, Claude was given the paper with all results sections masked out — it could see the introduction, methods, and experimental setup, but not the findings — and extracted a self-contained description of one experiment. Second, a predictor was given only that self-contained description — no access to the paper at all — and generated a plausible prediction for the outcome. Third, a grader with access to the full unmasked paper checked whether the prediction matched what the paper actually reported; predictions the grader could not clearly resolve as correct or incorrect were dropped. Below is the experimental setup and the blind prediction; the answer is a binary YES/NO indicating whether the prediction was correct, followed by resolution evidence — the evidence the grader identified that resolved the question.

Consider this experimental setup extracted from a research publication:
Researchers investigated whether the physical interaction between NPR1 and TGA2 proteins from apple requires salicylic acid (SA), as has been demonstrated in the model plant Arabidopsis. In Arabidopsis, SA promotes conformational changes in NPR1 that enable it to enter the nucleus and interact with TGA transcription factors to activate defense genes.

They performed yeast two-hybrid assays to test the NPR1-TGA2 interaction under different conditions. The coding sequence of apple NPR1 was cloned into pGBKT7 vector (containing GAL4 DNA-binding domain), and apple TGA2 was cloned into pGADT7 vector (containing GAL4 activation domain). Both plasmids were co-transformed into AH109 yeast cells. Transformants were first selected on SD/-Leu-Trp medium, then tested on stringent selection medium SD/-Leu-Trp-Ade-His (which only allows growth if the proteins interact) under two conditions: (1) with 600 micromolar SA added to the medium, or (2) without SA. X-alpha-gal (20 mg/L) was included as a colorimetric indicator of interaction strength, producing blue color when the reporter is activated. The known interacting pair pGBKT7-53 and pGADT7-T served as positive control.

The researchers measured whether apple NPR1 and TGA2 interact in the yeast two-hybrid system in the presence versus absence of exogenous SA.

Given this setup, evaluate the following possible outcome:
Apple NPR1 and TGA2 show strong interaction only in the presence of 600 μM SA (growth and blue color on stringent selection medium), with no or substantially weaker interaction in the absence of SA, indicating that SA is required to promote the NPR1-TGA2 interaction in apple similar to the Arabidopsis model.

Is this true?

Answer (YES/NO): YES